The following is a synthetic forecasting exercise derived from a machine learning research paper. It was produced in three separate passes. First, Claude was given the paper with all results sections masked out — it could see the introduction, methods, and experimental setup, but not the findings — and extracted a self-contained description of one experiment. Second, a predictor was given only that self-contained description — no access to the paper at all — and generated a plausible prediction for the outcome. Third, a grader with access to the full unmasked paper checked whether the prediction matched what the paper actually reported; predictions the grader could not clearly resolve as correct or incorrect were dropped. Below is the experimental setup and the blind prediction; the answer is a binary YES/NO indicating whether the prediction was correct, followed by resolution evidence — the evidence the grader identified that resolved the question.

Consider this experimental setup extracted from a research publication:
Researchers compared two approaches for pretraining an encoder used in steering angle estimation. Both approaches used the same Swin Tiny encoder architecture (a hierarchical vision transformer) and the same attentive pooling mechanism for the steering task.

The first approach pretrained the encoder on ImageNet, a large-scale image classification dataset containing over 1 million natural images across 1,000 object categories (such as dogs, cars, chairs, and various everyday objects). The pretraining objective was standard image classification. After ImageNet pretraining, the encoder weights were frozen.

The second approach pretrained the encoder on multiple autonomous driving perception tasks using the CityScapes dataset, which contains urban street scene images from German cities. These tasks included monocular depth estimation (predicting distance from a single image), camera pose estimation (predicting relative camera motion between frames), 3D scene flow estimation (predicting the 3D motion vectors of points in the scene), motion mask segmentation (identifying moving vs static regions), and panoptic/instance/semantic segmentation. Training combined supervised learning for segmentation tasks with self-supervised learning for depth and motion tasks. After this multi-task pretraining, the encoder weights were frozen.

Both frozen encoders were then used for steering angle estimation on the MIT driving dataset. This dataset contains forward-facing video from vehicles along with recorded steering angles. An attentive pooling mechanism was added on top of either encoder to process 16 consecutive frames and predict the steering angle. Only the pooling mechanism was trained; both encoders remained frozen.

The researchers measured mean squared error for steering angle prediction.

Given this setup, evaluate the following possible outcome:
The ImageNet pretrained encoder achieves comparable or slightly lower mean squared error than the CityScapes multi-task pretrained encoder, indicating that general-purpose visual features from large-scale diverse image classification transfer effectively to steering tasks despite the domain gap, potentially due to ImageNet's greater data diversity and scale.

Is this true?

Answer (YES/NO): NO